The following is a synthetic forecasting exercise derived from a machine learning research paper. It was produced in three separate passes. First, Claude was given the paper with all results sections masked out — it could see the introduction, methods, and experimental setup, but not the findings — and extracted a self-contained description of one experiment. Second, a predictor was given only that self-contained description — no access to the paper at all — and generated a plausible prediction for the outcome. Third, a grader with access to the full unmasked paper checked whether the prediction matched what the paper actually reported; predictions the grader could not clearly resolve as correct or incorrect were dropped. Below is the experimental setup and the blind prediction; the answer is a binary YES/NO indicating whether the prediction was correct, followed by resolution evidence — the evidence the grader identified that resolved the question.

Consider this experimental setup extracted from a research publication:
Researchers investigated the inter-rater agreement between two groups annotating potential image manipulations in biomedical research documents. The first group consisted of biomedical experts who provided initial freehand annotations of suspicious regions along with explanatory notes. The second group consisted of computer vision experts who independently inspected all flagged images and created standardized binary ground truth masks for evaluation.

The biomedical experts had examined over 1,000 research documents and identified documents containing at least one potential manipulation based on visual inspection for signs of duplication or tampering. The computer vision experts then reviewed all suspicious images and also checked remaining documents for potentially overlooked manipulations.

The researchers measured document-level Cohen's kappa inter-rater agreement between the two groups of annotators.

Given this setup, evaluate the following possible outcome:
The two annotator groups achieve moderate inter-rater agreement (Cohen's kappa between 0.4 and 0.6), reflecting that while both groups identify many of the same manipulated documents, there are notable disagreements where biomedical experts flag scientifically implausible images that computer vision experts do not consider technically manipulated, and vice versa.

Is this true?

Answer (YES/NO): NO